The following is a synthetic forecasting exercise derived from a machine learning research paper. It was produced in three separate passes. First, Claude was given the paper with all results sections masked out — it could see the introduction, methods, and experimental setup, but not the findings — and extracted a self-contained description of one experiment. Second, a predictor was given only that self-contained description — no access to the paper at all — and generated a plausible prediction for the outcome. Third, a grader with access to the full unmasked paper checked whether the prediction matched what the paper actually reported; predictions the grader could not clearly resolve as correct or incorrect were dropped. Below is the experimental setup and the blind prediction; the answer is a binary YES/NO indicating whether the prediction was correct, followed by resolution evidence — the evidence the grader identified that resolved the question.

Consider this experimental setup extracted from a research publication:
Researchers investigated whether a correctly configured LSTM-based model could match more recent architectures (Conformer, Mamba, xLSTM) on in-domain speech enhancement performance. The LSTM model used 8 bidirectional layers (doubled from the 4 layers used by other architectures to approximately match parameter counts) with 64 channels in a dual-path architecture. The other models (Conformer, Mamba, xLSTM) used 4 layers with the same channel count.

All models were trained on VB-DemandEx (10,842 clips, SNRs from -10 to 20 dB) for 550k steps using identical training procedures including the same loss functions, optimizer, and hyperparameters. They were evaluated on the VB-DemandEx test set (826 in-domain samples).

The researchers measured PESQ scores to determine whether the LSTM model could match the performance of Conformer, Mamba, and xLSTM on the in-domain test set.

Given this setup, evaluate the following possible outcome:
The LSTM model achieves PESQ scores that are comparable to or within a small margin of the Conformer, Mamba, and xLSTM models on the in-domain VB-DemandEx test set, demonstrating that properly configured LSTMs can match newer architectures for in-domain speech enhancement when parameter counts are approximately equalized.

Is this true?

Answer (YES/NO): YES